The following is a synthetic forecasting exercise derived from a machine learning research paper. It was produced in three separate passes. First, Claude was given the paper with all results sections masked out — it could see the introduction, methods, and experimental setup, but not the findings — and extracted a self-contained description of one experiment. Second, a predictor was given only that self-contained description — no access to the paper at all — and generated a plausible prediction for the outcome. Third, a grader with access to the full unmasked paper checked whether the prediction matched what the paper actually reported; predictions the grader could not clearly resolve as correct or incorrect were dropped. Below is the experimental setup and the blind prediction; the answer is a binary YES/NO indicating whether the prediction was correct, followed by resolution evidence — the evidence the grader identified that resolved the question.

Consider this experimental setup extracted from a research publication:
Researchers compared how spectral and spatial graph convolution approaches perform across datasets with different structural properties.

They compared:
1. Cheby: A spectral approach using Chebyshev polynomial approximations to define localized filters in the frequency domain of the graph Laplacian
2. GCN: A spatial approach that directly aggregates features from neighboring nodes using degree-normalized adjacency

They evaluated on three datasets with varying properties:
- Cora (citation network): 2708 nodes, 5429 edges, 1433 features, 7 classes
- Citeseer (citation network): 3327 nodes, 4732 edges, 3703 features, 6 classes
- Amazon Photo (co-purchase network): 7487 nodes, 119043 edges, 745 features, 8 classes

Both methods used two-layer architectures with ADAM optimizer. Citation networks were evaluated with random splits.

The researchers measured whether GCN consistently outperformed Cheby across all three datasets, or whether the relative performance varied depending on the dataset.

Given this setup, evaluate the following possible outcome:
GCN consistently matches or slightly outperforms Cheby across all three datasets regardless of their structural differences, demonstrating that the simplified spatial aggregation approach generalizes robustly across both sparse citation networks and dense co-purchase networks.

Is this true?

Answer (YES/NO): NO